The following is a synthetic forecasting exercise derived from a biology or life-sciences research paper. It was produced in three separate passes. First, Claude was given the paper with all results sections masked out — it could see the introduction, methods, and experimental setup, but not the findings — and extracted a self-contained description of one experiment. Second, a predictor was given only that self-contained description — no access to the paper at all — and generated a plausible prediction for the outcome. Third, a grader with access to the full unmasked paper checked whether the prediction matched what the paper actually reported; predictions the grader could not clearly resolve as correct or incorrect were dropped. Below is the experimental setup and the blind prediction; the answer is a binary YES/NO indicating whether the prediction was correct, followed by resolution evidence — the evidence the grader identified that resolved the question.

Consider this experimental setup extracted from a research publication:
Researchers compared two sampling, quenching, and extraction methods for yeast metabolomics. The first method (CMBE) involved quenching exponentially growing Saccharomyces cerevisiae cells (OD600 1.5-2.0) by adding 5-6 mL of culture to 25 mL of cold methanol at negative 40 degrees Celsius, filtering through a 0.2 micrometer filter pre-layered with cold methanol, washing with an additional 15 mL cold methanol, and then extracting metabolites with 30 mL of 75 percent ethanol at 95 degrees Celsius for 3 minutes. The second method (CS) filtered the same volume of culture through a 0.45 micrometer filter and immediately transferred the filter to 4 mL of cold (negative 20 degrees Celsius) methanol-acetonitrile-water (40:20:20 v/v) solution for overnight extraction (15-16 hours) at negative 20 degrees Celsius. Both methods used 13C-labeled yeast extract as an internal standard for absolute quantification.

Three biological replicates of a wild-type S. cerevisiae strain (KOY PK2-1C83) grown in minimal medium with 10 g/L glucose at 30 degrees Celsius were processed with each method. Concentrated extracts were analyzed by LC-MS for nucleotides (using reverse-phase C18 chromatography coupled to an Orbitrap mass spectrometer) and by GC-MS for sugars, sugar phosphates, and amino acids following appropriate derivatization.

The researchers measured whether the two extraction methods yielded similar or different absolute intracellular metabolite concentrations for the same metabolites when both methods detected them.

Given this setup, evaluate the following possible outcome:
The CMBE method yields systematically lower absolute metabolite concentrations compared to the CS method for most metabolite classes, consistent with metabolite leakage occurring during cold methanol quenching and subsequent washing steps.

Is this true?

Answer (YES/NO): NO